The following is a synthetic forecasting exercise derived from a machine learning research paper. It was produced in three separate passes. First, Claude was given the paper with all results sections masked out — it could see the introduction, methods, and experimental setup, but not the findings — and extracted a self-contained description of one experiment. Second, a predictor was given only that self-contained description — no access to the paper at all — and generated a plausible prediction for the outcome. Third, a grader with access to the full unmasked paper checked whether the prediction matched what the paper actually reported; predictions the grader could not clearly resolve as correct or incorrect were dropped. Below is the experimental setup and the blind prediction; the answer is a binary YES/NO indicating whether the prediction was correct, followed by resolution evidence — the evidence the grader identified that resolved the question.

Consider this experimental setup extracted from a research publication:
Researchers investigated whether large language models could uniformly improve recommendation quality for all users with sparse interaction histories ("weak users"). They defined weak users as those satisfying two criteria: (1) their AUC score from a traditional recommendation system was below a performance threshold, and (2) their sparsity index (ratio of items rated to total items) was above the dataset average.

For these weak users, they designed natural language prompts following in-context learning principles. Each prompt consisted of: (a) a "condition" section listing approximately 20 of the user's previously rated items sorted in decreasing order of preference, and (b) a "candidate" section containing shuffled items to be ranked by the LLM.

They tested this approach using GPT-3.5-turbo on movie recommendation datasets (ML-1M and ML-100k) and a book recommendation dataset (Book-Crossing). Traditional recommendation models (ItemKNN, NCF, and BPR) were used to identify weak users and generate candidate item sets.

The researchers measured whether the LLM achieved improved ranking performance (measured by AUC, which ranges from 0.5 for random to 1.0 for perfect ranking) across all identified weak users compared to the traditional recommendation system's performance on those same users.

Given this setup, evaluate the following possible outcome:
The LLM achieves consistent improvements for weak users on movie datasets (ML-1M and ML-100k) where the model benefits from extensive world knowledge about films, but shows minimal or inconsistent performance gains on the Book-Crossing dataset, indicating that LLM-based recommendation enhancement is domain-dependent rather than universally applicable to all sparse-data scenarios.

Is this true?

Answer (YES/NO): NO